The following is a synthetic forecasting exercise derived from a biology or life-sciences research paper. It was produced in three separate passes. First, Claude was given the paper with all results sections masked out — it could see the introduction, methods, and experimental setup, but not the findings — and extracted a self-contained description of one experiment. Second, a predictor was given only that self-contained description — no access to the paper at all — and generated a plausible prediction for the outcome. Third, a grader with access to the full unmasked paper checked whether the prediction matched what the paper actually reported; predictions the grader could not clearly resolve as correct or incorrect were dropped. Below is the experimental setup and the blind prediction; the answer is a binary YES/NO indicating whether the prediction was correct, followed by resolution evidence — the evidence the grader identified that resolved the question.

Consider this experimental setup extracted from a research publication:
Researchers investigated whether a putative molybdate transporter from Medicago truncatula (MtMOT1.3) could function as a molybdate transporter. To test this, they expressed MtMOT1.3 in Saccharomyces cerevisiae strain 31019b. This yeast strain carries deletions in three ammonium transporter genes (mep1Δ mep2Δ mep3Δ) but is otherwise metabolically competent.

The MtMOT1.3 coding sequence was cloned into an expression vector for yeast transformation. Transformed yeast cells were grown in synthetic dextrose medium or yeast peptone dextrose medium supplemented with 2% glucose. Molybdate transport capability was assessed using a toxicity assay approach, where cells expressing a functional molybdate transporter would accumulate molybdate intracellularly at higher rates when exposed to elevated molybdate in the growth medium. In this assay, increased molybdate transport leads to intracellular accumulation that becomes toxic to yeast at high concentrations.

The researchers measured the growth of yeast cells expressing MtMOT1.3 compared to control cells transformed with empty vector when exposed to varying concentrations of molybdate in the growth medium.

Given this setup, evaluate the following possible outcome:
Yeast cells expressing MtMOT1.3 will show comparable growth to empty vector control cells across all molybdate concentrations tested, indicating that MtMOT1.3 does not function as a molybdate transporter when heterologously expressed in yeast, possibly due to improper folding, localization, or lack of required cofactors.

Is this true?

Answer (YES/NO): NO